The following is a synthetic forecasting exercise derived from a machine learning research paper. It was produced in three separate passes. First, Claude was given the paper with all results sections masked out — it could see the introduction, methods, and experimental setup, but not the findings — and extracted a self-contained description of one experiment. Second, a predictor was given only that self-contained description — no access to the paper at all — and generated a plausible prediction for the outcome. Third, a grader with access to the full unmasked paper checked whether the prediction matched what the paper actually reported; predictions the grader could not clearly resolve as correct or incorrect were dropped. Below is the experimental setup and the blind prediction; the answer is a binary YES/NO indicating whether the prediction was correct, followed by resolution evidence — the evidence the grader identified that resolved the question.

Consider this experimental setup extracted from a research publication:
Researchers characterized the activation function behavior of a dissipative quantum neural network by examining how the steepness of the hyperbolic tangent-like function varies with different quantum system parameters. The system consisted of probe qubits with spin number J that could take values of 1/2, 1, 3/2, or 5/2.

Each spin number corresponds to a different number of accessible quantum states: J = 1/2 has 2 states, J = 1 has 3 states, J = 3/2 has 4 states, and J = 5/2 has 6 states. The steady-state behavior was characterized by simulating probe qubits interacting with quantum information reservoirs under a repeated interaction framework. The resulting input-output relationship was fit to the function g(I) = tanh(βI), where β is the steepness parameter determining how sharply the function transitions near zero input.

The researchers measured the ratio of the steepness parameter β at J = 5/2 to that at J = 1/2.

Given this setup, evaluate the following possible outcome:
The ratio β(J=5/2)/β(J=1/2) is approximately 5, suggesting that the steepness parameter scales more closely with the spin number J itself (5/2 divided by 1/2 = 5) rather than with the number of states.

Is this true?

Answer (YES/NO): NO